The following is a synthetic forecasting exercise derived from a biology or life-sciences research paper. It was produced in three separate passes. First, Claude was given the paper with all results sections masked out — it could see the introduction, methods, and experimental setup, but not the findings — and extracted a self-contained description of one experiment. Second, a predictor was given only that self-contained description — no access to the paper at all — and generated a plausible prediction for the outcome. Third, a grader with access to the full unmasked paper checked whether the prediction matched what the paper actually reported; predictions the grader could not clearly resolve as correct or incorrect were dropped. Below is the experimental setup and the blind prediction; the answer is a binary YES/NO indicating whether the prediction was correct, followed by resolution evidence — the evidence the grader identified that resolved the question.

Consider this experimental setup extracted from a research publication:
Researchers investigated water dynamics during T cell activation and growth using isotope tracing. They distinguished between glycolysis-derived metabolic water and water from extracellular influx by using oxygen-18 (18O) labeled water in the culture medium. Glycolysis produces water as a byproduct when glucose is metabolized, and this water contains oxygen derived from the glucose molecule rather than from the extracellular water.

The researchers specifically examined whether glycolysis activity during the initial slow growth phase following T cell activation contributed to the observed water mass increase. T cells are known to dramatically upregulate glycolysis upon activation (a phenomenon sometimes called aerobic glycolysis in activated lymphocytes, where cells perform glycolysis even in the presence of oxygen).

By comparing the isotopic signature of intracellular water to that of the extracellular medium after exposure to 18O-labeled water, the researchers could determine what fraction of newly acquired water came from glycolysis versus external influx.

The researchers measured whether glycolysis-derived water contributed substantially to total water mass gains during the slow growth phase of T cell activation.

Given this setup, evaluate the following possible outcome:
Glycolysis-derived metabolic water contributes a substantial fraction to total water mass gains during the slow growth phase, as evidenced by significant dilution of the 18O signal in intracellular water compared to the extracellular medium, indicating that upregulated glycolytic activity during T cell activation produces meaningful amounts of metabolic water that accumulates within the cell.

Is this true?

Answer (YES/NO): NO